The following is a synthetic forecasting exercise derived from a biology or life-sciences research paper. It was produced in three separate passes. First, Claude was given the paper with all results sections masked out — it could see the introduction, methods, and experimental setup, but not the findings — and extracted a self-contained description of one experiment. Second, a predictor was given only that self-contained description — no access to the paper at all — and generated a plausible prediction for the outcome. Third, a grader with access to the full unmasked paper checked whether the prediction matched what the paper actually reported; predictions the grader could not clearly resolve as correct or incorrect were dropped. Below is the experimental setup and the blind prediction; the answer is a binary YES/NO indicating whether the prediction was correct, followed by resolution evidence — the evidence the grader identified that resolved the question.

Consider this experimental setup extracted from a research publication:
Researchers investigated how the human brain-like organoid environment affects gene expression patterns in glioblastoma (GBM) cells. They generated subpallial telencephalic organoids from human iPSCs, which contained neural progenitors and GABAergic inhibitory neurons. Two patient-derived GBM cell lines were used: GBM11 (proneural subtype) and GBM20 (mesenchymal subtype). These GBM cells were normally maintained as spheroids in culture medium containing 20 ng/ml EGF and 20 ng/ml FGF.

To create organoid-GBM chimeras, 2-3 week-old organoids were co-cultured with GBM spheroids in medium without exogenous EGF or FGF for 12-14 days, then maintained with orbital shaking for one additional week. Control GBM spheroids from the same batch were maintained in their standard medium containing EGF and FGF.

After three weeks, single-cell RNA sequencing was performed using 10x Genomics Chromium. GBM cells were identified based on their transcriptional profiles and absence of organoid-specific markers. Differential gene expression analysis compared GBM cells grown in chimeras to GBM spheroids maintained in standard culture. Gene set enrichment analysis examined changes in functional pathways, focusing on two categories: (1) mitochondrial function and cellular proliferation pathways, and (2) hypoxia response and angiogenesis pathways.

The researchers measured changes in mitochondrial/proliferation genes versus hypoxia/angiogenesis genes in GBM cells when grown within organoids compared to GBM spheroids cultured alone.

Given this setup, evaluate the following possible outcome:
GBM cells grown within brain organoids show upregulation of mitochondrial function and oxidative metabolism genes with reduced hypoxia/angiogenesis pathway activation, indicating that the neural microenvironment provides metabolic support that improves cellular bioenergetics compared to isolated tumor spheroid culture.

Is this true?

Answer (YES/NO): NO